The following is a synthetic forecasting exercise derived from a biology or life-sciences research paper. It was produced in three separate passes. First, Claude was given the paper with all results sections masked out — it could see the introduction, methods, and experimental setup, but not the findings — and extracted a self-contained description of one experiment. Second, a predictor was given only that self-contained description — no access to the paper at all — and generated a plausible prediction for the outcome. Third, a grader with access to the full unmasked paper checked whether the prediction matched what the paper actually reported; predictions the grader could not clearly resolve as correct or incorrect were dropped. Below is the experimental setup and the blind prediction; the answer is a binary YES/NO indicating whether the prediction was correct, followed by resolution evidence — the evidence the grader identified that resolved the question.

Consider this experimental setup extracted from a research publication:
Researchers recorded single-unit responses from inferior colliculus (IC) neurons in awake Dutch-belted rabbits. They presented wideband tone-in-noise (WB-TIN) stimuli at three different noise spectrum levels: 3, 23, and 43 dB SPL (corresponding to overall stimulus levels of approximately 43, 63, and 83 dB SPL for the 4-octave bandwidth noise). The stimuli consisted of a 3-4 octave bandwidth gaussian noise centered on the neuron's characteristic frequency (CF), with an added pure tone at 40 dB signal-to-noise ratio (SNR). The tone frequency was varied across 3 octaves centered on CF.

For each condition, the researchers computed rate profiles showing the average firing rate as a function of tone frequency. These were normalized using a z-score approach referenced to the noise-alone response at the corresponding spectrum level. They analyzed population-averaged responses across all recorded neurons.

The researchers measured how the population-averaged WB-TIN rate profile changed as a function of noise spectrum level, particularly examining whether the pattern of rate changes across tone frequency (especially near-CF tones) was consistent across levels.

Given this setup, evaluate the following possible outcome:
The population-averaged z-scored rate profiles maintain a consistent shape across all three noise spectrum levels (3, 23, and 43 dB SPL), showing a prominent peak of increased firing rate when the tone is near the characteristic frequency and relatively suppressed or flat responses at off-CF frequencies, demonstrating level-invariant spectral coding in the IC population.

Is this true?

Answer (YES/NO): NO